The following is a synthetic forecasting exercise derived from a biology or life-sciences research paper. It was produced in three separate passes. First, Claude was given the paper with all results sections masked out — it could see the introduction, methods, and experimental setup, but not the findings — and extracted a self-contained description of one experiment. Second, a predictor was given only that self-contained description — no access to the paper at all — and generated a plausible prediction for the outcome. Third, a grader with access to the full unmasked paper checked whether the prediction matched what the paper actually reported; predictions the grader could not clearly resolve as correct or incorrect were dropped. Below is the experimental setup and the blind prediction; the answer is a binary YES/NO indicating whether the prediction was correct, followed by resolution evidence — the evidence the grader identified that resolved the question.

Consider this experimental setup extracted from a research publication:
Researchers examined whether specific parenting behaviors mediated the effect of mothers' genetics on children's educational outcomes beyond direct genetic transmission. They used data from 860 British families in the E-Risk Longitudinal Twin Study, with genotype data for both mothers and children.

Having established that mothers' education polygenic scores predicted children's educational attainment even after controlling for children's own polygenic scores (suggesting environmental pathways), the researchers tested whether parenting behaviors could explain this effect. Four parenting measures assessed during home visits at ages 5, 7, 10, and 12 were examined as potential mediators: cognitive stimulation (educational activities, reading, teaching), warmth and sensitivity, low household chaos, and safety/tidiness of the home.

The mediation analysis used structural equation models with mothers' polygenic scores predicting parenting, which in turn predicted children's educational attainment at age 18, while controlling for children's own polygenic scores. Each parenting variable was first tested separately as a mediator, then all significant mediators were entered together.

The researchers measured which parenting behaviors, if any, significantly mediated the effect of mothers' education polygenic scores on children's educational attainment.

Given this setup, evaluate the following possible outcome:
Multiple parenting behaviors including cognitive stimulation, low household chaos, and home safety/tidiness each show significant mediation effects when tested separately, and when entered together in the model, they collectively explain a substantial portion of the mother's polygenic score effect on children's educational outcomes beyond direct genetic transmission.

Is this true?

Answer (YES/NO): NO